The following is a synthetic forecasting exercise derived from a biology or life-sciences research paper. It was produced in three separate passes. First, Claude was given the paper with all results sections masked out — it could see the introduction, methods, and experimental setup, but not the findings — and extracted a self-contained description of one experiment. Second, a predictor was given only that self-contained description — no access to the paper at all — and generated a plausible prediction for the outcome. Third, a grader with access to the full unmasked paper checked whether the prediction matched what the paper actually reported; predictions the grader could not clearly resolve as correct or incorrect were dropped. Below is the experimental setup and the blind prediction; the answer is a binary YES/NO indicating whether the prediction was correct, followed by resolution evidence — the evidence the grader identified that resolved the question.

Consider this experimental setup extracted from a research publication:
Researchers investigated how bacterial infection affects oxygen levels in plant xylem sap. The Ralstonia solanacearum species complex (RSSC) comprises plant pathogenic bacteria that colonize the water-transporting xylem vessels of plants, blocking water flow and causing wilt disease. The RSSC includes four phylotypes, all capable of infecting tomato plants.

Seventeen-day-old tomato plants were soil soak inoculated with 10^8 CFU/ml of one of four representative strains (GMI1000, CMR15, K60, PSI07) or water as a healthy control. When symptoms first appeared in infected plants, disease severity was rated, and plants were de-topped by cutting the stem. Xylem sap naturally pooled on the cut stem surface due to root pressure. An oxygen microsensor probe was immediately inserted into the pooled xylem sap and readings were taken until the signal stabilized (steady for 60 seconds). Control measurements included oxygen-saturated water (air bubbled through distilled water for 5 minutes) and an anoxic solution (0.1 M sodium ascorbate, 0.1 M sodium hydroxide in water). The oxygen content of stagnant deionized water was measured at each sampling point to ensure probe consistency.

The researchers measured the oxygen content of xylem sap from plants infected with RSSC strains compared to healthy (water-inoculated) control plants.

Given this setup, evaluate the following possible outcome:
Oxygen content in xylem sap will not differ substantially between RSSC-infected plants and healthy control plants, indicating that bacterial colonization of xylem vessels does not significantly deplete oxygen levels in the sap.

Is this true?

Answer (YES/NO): NO